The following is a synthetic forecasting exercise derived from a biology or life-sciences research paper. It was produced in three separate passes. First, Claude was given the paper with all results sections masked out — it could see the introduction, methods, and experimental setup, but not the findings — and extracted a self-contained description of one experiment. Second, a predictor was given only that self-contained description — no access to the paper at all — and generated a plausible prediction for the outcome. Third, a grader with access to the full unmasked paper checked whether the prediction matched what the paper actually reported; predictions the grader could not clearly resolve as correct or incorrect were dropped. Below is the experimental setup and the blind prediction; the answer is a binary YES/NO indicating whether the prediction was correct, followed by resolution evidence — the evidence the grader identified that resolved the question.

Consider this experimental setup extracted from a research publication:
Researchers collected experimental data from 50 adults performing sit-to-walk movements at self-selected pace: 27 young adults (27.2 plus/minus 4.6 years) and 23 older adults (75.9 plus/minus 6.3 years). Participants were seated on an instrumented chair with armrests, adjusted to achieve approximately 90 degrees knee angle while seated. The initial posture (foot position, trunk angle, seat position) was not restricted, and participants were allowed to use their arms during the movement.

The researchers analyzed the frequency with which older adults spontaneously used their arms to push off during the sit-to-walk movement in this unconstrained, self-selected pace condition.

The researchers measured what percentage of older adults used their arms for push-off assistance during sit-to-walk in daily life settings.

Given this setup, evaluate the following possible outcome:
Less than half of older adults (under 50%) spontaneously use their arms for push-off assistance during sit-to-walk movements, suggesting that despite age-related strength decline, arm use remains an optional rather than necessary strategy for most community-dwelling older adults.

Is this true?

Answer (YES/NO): NO